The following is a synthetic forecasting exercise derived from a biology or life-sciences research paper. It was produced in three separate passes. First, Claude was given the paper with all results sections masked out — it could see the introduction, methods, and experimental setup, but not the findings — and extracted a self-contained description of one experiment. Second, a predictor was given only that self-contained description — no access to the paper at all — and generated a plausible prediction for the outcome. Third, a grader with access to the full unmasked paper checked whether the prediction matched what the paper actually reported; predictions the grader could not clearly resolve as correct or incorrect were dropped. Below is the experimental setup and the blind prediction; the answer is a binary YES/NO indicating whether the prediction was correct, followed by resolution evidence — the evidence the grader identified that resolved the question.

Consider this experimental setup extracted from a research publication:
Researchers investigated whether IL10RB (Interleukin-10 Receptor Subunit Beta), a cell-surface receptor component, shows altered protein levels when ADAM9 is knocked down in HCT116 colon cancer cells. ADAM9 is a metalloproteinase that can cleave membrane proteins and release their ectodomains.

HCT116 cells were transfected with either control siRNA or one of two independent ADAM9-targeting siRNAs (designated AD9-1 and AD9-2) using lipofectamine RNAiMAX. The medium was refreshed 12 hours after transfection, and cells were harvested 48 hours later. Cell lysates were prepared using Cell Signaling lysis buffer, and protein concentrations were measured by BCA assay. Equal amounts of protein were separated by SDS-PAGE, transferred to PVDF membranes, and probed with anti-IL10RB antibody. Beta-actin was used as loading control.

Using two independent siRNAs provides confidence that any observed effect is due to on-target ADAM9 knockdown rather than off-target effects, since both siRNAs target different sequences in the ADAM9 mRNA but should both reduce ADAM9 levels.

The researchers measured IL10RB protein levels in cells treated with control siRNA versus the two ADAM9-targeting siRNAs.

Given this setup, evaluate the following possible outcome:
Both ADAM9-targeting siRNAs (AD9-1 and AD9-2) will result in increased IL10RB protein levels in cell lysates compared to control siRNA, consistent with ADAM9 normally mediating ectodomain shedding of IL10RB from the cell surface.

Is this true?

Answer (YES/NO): YES